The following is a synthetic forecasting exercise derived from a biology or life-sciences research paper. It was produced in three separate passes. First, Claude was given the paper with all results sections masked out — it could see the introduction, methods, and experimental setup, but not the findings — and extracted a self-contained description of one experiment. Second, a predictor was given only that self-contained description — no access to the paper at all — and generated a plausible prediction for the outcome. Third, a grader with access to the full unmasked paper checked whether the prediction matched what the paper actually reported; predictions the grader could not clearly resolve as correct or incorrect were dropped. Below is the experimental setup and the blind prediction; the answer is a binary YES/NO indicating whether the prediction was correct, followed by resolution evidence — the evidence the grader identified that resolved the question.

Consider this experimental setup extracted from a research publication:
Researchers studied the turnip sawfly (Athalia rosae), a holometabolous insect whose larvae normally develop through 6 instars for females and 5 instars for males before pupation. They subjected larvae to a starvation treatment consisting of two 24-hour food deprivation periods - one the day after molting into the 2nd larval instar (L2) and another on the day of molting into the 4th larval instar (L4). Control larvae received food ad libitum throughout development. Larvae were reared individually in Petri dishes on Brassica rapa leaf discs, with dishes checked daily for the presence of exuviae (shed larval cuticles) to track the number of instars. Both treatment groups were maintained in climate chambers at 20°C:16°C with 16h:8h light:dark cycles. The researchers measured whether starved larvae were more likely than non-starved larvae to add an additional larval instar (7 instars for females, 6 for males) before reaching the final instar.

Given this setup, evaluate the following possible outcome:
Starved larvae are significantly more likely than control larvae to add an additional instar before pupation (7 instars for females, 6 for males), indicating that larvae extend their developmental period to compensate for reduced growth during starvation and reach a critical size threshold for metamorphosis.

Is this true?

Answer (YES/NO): YES